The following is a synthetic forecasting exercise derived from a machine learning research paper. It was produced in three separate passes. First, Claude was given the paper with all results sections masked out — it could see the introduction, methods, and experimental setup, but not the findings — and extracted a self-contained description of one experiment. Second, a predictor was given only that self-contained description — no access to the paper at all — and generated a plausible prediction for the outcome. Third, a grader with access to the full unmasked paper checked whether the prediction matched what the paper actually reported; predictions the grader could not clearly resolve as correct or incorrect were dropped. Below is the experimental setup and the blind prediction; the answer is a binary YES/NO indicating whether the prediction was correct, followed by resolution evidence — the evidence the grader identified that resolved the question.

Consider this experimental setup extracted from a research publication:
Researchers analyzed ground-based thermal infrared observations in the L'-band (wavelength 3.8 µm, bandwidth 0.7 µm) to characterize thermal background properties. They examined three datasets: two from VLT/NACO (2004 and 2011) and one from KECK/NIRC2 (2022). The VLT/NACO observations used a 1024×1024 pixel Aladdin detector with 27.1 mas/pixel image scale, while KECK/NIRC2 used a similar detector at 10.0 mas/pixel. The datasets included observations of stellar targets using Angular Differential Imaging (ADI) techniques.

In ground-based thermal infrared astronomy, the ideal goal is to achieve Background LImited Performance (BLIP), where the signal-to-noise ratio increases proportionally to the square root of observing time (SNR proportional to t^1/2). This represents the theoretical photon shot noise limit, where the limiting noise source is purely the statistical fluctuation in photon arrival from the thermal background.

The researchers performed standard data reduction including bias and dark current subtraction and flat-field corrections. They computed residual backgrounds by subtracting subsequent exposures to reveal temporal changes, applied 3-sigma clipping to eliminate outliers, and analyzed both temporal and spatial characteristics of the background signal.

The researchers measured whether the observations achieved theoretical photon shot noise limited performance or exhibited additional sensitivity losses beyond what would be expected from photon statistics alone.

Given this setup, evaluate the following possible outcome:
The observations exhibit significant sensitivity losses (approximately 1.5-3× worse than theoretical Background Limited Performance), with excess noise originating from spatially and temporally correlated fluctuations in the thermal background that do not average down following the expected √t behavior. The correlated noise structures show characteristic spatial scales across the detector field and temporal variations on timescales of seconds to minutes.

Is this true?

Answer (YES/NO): NO